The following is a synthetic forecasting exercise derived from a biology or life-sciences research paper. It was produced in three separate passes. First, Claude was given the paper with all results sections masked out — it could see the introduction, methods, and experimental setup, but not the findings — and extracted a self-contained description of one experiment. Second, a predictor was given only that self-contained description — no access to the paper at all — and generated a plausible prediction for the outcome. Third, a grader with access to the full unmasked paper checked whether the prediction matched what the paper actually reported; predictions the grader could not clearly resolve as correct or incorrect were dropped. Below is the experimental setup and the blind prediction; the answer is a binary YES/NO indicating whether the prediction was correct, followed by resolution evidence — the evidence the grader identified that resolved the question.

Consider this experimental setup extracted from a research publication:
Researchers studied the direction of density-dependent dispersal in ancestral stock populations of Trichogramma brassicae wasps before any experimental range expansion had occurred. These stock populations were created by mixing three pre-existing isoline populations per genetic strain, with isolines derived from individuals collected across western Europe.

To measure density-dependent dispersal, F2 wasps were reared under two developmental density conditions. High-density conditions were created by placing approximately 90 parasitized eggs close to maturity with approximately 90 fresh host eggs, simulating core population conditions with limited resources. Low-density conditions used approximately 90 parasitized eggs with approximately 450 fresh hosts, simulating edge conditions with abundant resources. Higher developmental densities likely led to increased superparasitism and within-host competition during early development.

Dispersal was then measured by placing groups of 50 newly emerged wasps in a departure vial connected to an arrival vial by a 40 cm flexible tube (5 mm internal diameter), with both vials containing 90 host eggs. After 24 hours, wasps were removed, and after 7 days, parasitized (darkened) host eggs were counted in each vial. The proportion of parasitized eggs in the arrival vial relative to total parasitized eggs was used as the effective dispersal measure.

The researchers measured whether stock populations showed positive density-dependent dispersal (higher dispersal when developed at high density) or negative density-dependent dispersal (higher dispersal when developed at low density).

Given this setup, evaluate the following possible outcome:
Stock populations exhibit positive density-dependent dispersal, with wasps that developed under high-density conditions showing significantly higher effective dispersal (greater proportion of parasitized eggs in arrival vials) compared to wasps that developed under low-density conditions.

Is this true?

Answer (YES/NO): YES